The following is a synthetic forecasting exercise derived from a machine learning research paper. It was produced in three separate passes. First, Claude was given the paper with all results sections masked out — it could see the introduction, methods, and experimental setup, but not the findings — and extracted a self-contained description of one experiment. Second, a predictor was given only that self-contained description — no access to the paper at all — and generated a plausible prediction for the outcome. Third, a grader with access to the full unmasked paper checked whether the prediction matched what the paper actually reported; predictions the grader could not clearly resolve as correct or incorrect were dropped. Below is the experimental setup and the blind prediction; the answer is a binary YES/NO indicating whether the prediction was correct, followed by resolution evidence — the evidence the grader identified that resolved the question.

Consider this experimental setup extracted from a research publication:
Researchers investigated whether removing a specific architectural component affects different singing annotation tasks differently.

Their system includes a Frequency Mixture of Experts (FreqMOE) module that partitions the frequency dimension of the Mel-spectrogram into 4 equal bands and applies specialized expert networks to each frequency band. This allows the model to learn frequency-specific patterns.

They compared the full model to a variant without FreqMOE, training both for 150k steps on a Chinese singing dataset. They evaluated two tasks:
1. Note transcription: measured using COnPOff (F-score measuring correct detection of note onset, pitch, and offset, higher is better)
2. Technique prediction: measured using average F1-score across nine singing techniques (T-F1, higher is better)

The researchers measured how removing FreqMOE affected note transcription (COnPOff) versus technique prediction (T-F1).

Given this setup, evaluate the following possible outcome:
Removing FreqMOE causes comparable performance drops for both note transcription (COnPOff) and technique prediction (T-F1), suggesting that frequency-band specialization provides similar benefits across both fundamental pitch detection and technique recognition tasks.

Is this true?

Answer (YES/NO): NO